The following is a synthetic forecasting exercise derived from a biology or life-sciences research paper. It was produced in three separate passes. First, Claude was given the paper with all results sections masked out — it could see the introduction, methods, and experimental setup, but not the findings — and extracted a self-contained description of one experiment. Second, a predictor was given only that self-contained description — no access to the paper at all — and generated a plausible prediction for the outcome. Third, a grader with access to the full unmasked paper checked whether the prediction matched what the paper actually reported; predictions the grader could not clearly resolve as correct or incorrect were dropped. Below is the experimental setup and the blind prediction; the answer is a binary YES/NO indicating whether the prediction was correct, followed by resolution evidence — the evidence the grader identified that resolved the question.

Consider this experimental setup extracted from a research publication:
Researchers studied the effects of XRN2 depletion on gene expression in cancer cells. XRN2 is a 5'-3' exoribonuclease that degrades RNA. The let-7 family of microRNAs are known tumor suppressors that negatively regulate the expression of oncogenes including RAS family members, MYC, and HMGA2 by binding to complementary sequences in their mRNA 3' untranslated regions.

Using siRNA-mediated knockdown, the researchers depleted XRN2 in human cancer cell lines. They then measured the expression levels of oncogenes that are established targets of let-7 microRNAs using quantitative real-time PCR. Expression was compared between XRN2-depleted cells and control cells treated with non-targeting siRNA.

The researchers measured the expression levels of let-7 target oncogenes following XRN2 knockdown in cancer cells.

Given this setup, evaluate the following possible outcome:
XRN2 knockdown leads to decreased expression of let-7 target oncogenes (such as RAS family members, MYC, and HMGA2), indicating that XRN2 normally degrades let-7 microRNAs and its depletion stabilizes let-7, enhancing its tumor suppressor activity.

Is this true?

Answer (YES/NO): YES